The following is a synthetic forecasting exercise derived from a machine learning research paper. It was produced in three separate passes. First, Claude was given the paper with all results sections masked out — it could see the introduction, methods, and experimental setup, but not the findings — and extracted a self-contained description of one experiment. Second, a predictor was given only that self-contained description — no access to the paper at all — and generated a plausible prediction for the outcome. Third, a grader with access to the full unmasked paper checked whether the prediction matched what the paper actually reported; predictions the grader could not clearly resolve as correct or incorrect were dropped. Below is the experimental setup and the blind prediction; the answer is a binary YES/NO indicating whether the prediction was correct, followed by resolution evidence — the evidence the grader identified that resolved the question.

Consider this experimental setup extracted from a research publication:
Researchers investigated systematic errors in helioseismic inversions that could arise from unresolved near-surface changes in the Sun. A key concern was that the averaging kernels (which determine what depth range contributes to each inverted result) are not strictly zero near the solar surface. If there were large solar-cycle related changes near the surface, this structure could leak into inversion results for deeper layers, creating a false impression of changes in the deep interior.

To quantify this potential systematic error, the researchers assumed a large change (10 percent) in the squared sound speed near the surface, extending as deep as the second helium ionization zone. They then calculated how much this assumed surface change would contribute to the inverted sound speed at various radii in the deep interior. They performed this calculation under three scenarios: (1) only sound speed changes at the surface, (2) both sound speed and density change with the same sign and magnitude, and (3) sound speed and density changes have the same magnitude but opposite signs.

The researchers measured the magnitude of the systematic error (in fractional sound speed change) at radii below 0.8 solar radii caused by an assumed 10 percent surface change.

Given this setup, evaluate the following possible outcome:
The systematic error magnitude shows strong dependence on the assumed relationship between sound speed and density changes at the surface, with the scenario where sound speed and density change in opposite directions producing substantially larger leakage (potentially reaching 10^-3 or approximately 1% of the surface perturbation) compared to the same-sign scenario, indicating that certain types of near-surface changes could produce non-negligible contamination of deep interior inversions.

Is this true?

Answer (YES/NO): NO